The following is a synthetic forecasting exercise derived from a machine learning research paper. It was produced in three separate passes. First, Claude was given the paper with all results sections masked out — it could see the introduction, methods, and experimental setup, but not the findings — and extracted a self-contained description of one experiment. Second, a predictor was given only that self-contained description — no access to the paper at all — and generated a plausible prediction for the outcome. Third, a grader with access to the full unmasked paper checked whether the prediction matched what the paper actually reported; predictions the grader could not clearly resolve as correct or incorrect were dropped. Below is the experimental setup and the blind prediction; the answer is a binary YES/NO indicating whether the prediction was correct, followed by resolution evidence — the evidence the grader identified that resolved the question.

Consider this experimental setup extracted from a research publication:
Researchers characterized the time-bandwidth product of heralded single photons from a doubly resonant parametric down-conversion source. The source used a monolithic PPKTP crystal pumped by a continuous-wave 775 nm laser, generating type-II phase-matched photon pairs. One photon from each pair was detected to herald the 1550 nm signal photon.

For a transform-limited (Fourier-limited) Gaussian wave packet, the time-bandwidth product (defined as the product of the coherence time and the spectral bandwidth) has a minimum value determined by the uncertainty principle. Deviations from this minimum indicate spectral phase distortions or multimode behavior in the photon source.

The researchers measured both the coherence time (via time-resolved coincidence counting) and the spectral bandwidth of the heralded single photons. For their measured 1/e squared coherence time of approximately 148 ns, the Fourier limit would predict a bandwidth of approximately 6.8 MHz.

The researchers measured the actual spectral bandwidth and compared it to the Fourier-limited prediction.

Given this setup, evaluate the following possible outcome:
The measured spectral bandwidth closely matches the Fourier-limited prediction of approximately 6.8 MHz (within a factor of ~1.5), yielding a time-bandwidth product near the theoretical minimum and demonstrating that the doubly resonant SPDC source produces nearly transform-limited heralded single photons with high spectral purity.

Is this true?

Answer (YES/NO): NO